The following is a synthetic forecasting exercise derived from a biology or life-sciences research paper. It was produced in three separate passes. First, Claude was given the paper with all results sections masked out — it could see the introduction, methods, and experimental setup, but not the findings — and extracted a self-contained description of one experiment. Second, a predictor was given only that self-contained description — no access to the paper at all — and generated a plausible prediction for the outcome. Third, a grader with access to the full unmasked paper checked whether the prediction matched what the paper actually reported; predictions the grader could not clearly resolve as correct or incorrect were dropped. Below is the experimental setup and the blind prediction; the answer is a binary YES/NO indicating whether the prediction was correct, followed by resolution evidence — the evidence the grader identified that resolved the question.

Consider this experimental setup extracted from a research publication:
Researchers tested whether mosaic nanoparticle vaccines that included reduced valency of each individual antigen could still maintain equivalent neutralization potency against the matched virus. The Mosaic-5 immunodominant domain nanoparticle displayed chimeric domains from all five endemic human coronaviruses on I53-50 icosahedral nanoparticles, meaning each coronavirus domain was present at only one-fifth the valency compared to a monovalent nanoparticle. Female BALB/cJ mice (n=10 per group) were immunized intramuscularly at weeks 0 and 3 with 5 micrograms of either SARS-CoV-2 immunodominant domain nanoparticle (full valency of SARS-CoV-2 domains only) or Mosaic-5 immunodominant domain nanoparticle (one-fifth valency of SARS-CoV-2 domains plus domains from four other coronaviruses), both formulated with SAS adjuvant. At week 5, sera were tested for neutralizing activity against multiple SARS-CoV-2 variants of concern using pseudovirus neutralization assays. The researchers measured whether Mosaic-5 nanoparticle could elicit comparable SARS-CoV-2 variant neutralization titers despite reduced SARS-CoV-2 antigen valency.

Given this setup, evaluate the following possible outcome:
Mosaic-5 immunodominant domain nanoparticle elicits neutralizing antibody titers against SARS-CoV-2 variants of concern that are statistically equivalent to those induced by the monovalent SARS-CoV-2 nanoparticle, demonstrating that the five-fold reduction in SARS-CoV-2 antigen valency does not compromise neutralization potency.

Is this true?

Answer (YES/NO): YES